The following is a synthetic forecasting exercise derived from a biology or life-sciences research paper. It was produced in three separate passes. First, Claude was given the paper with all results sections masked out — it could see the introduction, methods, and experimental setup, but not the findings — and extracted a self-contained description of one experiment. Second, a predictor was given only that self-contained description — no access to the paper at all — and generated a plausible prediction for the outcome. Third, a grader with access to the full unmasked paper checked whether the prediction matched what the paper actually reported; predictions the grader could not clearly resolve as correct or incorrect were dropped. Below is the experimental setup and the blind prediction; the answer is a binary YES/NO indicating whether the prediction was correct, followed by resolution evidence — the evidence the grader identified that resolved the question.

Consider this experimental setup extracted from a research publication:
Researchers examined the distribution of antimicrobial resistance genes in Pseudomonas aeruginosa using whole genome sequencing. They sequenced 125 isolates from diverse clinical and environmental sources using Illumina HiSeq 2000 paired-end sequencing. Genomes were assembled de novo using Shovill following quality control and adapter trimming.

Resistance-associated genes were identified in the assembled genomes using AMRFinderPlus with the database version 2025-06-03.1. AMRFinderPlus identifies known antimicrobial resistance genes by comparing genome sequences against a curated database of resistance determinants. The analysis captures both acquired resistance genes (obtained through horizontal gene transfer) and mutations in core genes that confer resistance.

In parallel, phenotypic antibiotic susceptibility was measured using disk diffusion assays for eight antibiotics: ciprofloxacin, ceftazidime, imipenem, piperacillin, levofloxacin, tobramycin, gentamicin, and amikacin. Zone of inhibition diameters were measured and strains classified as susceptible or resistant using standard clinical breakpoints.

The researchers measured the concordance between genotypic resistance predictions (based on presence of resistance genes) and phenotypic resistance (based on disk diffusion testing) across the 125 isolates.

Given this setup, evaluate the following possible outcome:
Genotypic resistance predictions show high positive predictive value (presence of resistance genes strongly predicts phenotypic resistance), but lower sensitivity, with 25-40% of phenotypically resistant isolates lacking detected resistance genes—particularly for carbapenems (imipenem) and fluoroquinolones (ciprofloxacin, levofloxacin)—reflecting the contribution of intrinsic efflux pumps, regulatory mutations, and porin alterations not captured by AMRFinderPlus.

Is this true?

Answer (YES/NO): NO